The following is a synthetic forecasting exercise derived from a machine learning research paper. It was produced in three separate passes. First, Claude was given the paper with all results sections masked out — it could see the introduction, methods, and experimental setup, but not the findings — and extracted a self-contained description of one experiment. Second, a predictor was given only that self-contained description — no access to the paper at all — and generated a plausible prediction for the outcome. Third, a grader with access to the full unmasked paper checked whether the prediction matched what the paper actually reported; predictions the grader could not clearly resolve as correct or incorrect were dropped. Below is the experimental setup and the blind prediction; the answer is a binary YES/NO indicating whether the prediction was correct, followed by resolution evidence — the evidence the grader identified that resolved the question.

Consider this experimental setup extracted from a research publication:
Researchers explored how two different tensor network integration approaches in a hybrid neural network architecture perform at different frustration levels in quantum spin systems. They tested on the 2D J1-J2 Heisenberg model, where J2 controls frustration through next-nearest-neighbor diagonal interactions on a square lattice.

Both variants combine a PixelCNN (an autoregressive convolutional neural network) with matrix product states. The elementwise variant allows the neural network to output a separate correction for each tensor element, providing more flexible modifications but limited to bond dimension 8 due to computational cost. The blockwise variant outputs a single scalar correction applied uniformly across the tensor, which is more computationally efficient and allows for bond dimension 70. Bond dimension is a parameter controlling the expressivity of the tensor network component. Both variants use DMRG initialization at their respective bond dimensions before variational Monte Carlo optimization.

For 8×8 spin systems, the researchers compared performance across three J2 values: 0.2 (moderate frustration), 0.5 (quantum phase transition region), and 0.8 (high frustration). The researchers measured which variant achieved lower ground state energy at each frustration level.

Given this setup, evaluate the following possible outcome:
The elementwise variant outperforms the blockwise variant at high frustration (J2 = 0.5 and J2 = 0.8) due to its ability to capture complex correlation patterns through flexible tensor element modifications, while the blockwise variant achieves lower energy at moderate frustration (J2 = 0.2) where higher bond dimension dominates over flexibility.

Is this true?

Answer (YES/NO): NO